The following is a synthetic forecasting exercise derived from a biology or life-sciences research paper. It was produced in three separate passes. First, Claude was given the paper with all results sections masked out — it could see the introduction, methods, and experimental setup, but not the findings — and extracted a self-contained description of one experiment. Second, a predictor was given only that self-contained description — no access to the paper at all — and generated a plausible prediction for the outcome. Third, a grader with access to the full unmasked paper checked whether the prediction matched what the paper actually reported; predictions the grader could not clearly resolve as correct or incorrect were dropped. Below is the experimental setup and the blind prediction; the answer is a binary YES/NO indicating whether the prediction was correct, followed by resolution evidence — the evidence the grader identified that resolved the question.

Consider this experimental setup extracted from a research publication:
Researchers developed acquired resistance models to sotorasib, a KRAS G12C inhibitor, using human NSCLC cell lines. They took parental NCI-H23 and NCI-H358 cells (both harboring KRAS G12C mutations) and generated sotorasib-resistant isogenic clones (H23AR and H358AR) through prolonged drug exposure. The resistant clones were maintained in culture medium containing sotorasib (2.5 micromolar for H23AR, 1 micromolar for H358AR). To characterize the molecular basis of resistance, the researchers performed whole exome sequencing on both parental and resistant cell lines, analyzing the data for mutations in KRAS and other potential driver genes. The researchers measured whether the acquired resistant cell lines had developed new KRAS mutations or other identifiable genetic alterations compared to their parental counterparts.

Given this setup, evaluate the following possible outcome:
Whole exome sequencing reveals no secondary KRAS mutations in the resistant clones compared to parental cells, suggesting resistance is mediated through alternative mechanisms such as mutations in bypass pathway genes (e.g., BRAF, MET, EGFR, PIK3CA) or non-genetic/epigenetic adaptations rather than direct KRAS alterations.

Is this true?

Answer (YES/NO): YES